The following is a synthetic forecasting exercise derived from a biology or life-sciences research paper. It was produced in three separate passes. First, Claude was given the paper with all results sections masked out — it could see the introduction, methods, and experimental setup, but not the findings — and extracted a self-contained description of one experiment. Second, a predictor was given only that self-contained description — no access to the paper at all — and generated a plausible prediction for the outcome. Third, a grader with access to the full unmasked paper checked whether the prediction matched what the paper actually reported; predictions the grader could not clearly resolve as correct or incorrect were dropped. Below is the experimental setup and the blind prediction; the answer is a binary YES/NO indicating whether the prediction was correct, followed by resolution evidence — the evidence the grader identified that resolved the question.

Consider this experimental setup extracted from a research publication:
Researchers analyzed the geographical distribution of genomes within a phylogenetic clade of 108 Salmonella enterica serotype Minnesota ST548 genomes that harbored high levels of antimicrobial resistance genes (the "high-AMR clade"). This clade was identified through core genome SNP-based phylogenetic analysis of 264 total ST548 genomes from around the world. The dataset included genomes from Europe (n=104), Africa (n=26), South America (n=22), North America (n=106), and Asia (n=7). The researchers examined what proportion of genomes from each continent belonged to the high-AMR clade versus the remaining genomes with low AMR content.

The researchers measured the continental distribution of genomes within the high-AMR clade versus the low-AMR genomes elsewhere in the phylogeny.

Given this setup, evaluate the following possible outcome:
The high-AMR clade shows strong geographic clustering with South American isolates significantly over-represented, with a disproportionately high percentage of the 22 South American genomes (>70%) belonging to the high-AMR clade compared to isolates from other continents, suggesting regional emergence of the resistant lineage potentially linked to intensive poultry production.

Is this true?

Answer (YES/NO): NO